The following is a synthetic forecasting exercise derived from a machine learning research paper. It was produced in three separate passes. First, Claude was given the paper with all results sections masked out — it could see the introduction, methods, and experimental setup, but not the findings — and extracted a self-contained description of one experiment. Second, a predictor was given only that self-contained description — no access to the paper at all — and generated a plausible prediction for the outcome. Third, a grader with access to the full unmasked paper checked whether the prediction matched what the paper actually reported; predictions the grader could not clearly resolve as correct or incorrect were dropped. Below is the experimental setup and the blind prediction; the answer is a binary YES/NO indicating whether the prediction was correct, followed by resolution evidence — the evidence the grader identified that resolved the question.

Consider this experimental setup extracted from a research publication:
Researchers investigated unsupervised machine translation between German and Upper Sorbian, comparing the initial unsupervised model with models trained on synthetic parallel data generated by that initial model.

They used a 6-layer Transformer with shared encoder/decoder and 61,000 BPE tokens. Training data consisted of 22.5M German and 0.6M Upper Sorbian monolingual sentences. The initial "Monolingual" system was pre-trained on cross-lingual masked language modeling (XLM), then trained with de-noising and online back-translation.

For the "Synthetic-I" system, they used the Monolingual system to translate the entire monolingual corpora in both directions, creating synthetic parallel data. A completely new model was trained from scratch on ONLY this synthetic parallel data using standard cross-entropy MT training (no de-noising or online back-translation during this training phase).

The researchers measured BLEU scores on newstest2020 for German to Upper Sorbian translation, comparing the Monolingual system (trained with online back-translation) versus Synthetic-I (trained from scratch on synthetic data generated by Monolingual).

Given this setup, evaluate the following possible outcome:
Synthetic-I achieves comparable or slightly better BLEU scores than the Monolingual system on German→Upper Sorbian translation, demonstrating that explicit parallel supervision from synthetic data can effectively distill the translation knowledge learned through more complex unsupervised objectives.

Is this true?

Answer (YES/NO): NO